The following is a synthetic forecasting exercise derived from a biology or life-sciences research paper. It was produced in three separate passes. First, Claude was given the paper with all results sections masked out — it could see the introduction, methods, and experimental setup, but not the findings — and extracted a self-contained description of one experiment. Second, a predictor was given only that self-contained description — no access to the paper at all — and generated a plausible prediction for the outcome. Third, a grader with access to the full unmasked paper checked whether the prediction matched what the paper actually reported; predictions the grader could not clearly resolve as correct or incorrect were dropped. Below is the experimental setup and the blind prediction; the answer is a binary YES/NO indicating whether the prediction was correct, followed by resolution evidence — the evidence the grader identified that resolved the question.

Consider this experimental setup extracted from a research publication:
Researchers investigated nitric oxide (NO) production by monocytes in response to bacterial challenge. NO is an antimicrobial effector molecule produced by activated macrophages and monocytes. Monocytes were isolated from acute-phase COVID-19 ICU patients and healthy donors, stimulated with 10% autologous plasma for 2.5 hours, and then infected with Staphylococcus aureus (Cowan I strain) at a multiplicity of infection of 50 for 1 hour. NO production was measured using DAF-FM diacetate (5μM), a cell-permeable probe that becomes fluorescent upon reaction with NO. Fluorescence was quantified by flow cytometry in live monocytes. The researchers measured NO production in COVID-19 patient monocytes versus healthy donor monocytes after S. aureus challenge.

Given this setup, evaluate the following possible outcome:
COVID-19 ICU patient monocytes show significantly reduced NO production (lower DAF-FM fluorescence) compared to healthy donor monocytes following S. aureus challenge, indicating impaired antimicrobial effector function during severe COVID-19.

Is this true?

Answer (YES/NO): NO